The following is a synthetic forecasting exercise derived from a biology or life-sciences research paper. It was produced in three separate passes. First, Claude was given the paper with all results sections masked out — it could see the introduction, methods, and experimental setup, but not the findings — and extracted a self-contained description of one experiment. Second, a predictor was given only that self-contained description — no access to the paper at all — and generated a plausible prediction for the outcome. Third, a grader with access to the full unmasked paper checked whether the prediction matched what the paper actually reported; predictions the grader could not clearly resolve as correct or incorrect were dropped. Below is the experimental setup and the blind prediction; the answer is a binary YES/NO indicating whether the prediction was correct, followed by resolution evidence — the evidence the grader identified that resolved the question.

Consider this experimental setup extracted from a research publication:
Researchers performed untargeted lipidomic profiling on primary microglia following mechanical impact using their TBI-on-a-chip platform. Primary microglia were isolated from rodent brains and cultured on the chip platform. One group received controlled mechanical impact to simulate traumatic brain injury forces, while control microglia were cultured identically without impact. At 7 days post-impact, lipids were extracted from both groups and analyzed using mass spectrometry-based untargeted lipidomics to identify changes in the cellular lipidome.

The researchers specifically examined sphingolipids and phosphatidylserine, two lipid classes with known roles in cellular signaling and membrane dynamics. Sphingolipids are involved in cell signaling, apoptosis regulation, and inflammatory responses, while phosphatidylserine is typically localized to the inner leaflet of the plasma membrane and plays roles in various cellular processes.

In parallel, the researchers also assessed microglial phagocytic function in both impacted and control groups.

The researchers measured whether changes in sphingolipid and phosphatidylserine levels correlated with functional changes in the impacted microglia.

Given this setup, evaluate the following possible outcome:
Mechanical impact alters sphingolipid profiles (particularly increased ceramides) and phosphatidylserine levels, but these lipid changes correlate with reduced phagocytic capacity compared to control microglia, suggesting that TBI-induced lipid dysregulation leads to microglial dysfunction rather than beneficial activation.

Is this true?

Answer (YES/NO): YES